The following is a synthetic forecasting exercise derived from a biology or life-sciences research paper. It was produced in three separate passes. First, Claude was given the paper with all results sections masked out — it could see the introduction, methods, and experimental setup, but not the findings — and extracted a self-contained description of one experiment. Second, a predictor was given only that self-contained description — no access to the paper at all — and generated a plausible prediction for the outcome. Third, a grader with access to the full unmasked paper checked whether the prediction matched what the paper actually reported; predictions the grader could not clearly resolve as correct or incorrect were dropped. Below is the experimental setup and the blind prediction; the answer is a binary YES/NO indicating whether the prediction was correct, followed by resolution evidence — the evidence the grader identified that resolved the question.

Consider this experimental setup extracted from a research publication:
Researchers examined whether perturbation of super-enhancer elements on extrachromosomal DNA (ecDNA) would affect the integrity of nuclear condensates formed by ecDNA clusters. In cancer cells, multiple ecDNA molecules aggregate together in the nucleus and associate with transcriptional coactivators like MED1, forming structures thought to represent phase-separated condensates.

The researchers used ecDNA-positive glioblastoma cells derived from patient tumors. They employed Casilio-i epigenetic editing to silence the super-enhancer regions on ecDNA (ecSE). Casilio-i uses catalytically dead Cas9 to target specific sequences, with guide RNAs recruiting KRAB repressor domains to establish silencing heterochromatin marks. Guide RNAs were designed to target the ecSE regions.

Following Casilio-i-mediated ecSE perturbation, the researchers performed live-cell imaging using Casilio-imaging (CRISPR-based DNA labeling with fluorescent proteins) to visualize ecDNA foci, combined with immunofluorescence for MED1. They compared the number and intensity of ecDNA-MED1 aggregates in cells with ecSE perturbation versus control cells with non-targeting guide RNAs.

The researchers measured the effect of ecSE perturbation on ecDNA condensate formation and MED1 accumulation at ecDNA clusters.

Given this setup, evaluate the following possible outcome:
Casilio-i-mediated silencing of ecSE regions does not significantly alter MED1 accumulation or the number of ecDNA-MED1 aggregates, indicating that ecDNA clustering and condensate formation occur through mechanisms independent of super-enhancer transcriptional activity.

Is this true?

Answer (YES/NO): NO